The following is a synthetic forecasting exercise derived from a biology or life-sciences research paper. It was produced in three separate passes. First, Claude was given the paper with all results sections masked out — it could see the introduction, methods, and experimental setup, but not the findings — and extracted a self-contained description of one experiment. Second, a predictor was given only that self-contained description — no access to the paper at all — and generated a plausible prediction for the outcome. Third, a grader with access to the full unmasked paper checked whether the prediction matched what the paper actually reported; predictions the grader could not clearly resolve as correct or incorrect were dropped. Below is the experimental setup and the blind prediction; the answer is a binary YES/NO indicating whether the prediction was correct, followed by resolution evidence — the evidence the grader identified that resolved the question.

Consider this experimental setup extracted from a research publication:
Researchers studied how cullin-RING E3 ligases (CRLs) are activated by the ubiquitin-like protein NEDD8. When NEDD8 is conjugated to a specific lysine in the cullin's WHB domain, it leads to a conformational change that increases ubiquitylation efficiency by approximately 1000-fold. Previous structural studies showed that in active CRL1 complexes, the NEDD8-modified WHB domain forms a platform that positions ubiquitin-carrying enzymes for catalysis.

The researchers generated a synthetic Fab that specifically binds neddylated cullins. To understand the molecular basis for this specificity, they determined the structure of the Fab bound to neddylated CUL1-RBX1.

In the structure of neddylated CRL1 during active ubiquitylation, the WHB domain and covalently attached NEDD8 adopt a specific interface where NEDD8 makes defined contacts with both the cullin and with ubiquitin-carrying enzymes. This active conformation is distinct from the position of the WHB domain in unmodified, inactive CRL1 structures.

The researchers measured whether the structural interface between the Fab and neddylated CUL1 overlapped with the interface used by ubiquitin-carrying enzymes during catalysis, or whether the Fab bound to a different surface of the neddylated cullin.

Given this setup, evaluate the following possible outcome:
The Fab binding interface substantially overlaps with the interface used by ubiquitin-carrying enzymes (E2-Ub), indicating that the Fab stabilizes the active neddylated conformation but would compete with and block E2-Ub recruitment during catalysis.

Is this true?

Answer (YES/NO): YES